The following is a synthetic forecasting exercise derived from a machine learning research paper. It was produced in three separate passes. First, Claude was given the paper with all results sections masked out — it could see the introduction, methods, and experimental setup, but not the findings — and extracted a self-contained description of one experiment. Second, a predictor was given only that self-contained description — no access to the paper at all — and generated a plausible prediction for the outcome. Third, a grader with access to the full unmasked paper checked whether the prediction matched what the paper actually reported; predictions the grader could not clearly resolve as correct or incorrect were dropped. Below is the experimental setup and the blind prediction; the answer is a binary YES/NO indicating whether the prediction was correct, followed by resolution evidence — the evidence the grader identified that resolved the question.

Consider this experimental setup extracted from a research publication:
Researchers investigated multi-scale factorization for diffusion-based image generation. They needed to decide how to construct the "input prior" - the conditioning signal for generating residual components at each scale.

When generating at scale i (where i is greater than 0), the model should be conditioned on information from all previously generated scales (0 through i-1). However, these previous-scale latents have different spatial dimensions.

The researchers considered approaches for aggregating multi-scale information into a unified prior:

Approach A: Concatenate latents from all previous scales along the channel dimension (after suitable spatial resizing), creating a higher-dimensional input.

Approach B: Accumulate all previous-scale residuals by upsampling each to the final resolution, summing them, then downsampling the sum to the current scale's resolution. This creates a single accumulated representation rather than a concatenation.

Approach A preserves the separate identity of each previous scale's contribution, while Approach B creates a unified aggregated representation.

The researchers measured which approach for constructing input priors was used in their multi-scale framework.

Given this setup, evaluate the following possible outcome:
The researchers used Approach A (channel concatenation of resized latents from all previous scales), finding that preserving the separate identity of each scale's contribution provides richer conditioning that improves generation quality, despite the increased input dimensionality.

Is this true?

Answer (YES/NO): NO